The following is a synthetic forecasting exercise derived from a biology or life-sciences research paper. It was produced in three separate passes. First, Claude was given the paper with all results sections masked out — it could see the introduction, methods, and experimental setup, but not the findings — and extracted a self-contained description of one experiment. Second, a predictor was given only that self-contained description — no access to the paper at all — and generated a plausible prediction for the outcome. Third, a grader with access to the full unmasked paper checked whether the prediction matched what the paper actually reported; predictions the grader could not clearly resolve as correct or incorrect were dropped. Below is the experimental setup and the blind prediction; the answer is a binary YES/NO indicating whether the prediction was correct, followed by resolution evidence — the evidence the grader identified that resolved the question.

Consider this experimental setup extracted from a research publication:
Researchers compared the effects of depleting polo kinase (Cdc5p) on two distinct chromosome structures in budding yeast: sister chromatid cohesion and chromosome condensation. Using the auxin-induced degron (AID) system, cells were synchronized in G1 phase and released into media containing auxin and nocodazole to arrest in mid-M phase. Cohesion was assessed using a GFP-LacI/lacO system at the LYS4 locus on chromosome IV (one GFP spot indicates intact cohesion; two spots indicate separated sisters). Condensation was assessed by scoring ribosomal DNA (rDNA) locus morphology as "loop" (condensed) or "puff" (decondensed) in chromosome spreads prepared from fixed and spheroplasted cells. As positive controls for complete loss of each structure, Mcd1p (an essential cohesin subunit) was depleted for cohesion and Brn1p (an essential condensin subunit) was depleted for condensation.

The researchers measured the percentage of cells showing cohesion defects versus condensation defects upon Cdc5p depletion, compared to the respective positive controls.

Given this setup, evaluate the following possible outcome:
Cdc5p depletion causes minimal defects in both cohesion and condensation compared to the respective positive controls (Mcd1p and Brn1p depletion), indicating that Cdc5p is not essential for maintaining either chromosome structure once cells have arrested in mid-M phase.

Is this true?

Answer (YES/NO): NO